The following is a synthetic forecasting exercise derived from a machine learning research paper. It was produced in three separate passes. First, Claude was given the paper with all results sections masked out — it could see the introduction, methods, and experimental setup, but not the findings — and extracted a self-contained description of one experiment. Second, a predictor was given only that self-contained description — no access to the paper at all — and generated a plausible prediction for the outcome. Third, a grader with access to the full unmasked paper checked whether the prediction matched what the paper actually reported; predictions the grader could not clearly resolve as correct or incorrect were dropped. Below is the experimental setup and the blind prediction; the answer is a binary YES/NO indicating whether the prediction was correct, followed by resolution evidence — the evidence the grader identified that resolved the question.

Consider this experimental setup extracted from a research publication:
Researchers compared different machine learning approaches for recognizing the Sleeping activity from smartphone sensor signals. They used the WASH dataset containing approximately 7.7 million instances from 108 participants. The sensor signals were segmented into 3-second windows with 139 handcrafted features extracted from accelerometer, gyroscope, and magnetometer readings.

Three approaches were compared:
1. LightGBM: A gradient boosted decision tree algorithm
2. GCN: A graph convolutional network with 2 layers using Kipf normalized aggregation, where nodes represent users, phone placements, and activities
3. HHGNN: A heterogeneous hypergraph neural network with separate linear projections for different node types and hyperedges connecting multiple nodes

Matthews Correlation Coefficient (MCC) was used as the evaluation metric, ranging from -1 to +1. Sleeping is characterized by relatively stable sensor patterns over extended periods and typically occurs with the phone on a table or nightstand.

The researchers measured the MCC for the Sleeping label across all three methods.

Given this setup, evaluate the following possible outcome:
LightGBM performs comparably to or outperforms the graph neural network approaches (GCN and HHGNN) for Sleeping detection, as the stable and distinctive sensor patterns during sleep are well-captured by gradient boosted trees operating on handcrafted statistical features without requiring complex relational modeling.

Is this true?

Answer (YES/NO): NO